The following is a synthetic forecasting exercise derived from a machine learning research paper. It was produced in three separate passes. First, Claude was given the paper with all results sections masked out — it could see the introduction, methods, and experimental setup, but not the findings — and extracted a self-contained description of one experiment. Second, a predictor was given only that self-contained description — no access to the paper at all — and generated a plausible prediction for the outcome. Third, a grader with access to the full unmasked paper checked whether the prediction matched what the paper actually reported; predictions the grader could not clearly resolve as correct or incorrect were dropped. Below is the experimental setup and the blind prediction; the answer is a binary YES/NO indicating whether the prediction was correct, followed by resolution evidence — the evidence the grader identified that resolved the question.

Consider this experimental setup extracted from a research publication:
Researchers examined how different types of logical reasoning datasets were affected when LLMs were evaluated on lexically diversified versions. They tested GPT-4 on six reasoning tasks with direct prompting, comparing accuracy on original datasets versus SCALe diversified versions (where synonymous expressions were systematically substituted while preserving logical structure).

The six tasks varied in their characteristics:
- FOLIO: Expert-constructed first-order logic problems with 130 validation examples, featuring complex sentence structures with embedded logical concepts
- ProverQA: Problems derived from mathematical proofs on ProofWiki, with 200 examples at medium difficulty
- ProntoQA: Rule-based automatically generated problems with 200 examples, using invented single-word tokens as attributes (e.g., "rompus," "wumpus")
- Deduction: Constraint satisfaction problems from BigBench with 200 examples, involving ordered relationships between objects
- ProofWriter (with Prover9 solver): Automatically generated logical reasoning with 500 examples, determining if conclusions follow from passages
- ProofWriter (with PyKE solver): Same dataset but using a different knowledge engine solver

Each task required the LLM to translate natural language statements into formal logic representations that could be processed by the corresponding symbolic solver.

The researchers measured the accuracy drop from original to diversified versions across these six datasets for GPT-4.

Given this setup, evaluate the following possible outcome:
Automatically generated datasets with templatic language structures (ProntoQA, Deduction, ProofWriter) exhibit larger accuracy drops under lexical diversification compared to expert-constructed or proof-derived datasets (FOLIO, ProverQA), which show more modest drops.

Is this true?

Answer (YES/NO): NO